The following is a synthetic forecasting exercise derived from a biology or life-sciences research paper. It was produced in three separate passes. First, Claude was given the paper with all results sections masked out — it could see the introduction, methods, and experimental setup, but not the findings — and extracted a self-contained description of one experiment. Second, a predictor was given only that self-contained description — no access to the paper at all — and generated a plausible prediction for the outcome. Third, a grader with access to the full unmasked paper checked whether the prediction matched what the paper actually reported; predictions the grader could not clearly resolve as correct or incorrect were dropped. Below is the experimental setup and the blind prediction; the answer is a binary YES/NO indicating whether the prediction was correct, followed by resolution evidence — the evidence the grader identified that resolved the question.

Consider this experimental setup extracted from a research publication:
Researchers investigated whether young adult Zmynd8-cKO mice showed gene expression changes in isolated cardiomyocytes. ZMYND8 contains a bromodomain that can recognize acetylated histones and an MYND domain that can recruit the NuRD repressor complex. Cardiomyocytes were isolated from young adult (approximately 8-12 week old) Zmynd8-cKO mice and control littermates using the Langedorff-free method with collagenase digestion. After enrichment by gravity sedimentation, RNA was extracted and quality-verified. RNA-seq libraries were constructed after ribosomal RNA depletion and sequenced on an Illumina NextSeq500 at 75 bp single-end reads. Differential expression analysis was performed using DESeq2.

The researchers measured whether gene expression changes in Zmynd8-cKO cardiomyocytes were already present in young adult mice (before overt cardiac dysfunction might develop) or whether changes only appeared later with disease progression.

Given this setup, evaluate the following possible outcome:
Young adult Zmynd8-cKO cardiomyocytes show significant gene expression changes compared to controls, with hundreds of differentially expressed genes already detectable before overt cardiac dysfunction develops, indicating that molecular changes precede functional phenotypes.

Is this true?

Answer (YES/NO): NO